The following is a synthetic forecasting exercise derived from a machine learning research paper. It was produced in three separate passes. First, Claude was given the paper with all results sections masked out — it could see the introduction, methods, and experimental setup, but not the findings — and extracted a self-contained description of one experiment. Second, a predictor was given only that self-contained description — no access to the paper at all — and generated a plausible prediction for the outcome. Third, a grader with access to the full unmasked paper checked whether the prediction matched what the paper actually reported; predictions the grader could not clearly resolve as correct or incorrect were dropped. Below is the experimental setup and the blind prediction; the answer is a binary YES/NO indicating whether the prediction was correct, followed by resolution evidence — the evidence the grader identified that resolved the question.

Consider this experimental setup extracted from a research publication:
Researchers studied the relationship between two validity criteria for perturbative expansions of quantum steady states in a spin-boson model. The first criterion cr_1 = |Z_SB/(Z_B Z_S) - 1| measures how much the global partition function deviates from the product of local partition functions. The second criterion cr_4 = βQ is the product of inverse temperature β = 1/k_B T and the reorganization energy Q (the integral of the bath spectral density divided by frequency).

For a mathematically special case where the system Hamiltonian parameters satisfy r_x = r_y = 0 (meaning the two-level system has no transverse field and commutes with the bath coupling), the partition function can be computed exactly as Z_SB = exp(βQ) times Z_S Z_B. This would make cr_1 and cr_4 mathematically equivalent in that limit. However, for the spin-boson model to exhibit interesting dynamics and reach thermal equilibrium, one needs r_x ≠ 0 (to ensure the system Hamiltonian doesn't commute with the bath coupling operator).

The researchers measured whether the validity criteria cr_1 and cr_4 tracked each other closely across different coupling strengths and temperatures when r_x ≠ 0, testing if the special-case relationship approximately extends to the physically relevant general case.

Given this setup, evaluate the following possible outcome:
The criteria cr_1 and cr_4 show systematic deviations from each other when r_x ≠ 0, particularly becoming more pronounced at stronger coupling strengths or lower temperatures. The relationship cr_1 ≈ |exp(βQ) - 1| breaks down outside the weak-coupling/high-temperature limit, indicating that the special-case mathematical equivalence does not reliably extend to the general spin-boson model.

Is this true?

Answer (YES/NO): NO